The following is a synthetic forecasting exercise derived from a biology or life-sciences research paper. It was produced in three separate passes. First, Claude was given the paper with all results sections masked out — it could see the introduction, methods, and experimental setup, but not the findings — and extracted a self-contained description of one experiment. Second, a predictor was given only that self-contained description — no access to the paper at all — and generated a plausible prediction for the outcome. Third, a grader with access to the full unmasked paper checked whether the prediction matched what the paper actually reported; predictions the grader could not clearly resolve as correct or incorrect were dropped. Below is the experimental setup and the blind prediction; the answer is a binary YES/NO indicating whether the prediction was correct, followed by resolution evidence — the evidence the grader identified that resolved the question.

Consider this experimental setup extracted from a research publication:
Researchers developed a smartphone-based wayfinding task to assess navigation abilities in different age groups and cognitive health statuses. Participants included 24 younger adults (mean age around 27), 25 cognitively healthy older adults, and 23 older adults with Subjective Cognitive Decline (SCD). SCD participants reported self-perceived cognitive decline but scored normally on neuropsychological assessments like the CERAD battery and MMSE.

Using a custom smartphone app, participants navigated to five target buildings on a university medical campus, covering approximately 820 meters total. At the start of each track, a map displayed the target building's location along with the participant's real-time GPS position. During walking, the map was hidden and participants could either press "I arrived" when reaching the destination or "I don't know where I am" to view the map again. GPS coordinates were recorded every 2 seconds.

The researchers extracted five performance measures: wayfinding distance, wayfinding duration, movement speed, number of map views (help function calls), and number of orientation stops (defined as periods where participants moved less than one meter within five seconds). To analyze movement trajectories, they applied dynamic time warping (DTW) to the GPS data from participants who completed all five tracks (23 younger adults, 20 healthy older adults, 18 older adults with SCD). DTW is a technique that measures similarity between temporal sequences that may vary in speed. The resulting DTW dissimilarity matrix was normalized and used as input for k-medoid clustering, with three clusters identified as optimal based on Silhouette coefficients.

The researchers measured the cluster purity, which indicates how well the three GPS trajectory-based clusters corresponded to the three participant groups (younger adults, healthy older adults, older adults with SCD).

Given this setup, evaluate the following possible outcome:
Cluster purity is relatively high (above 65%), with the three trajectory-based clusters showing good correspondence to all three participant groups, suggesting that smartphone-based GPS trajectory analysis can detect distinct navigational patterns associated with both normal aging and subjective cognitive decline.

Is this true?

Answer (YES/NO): NO